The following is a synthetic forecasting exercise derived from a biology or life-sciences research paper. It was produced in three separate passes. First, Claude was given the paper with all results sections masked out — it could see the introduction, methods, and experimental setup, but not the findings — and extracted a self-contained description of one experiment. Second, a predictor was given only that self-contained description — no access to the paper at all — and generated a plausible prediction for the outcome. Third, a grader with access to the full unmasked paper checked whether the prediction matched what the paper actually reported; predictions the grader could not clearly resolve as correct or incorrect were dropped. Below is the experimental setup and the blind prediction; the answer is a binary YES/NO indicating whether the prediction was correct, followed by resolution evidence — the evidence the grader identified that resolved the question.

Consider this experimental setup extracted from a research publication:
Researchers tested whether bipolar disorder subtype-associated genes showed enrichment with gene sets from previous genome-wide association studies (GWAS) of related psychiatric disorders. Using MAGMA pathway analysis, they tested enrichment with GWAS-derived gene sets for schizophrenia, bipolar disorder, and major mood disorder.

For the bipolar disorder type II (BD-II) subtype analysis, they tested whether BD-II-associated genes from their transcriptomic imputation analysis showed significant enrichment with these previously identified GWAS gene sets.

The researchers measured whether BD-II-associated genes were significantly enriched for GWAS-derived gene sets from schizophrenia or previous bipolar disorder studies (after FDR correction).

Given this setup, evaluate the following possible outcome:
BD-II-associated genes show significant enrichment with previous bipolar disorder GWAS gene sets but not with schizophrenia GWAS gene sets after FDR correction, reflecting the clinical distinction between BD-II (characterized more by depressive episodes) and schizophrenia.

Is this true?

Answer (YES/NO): NO